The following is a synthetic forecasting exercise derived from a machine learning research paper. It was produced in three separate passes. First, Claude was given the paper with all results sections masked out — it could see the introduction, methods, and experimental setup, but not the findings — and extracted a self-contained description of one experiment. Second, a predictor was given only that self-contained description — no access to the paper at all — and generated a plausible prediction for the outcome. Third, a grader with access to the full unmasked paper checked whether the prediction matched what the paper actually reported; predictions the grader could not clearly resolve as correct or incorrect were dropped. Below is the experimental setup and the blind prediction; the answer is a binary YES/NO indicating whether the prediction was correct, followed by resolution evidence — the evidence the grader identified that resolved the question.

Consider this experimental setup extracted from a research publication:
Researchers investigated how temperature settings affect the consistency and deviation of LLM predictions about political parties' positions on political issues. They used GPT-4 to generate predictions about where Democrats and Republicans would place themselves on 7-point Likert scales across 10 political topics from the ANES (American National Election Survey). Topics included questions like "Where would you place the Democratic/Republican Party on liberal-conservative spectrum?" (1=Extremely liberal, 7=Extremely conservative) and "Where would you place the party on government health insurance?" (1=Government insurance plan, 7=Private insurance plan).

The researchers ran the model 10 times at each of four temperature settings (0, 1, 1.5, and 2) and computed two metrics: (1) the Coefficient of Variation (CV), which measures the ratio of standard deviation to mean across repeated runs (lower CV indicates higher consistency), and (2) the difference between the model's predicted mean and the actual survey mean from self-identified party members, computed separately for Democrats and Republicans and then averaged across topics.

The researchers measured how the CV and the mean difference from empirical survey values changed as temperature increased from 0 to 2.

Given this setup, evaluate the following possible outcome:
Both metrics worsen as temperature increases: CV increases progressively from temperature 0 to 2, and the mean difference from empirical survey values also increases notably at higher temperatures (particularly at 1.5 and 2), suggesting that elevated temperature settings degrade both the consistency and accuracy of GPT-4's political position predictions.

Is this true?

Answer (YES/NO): NO